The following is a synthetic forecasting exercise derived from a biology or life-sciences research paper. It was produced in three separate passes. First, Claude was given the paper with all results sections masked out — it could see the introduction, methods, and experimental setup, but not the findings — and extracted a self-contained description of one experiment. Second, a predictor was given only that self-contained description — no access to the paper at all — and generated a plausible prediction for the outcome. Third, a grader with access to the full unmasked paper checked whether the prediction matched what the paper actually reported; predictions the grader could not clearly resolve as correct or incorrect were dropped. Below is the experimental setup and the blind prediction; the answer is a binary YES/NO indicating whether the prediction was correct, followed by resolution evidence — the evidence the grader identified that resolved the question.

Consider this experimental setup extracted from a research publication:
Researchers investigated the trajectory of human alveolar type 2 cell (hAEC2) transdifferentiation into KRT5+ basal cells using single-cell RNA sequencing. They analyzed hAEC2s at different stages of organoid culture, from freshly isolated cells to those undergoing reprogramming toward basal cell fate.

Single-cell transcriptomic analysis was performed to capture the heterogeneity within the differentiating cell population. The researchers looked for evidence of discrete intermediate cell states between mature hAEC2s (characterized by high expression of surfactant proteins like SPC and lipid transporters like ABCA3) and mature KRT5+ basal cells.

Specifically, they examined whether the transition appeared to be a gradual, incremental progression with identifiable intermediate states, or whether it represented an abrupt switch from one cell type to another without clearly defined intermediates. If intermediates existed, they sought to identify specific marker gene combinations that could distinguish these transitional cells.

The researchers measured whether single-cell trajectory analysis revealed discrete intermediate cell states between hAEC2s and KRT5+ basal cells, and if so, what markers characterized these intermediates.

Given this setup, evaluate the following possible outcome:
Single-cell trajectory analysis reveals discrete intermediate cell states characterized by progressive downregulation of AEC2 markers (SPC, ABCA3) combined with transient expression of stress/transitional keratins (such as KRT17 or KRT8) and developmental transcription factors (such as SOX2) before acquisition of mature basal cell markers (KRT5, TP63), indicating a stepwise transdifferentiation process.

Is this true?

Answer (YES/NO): YES